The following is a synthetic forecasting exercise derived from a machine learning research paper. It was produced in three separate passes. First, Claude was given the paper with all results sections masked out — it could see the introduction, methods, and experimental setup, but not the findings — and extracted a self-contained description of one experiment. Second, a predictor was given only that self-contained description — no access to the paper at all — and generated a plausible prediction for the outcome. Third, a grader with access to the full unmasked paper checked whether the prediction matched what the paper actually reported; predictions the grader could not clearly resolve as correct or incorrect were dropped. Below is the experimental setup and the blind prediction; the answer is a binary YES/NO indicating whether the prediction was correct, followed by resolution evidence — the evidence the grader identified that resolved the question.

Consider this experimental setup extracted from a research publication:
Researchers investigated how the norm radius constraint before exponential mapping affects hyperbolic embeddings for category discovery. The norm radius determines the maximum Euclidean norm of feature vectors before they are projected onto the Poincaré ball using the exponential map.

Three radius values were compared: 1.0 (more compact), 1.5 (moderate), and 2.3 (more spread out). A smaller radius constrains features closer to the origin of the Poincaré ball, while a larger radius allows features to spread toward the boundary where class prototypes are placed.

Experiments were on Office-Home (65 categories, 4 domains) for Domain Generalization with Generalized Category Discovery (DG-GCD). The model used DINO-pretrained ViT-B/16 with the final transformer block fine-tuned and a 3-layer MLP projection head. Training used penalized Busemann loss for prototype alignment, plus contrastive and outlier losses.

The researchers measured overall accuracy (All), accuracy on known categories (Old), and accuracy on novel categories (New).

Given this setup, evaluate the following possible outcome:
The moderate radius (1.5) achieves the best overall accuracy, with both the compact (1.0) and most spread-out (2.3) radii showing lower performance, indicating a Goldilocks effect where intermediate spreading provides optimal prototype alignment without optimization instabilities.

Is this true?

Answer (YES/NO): NO